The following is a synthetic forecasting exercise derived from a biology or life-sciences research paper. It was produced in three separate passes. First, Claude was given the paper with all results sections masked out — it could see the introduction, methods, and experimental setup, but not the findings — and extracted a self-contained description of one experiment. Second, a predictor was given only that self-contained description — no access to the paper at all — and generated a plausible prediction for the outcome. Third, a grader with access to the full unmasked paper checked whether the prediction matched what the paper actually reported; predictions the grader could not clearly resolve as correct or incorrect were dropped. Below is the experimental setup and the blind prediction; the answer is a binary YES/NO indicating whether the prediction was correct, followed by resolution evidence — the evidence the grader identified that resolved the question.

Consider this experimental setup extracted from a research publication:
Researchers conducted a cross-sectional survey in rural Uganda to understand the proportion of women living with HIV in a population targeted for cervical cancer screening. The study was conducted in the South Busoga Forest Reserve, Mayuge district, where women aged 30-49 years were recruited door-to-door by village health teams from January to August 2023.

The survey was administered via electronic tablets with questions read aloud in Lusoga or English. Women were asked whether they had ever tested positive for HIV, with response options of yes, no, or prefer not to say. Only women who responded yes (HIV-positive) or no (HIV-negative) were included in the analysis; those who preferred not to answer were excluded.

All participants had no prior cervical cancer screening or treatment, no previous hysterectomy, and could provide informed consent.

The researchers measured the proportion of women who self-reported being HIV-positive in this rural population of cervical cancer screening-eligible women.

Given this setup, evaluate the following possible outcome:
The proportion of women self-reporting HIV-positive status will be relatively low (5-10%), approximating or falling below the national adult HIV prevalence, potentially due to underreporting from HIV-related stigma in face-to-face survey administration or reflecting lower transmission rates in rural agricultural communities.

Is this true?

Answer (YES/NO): YES